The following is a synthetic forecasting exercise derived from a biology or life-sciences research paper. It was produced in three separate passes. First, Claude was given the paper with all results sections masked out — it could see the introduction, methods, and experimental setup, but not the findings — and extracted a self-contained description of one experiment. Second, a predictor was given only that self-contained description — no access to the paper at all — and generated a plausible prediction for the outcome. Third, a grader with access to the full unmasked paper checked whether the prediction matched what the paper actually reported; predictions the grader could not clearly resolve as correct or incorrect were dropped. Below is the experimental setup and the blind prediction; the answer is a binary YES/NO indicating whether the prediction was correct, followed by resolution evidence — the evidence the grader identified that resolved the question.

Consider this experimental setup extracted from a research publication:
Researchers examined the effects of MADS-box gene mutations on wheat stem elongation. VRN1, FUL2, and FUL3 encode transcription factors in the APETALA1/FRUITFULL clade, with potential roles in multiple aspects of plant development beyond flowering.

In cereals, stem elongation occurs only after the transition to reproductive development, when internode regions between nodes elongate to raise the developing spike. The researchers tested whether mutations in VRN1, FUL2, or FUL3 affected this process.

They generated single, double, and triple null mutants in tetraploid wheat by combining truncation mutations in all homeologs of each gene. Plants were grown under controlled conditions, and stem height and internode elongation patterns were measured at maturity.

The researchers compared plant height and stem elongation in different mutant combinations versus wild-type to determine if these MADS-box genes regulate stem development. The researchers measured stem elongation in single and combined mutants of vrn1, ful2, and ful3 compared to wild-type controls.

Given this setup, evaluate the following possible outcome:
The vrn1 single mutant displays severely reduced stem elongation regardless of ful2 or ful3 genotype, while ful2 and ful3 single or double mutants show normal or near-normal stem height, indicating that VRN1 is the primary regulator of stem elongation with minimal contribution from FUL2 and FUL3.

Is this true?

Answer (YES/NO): NO